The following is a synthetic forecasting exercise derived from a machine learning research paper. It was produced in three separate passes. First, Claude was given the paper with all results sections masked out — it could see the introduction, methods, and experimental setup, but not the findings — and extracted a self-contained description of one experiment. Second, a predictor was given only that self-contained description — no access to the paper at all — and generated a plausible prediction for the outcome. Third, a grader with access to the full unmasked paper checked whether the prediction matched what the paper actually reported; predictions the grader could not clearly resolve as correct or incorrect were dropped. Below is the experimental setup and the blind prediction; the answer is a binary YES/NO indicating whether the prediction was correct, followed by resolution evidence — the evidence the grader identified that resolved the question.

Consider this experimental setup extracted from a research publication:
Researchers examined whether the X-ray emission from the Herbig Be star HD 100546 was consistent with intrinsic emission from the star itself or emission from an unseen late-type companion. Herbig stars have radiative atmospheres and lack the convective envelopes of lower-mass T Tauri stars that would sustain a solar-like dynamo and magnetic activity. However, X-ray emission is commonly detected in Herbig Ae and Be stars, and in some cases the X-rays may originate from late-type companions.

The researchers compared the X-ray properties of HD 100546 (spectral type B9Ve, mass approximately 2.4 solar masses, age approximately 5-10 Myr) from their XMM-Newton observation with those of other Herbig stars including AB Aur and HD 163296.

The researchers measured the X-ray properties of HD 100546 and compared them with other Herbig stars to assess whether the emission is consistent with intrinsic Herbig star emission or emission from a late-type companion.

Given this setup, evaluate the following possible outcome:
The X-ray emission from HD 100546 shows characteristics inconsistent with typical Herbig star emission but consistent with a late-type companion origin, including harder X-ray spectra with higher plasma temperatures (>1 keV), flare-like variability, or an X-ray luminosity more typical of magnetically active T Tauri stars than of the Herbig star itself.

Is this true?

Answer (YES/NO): NO